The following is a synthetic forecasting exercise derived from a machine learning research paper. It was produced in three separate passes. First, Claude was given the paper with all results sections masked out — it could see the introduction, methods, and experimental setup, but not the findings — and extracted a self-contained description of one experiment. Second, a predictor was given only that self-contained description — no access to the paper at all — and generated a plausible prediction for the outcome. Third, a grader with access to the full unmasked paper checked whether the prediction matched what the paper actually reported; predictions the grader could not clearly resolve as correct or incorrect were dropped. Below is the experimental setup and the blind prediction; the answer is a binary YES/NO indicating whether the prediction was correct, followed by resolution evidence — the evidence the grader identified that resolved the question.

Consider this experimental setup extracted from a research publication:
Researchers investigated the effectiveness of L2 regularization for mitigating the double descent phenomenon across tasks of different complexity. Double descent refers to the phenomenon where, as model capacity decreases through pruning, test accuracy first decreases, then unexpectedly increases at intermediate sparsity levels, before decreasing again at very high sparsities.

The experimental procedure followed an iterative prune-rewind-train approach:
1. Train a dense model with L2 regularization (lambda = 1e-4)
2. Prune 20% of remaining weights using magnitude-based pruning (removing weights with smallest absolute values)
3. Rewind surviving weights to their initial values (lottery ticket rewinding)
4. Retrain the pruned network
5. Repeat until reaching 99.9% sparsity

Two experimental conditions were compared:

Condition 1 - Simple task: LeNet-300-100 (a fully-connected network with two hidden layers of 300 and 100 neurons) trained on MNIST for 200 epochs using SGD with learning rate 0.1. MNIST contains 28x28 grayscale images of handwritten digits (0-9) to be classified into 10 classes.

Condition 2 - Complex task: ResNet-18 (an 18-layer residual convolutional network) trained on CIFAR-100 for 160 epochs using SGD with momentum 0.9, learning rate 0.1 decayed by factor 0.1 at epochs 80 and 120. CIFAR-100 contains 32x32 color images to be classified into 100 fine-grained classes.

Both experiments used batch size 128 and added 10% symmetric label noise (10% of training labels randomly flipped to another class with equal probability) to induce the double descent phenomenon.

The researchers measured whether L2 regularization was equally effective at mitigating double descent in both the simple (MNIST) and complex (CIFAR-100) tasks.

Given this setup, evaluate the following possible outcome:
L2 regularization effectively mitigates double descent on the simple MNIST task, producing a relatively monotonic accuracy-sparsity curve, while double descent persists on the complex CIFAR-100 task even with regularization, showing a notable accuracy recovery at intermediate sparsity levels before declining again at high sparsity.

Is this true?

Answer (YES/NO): YES